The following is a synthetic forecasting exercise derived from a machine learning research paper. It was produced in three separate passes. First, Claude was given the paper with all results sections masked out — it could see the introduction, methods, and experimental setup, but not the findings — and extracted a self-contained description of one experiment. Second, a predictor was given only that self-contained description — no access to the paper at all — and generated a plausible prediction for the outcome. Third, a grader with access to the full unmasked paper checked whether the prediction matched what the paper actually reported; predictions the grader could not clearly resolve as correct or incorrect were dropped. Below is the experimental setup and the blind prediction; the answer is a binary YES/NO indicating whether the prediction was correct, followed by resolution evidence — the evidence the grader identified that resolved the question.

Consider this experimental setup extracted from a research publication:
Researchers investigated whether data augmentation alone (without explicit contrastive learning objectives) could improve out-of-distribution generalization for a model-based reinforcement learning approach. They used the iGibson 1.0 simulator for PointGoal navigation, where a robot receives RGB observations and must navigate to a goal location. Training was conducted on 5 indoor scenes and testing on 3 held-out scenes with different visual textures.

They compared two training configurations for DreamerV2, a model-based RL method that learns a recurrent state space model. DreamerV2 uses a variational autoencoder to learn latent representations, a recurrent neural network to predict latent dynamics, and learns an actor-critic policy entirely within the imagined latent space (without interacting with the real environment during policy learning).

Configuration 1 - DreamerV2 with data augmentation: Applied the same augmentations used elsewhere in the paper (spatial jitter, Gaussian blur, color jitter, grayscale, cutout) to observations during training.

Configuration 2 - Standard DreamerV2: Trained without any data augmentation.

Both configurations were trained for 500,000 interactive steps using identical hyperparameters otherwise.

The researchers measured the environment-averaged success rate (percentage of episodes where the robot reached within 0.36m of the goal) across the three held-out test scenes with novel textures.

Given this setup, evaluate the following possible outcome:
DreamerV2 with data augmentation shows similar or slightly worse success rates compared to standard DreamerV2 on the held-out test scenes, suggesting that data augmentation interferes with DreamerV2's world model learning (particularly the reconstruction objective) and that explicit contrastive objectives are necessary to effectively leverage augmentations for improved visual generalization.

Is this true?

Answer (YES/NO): NO